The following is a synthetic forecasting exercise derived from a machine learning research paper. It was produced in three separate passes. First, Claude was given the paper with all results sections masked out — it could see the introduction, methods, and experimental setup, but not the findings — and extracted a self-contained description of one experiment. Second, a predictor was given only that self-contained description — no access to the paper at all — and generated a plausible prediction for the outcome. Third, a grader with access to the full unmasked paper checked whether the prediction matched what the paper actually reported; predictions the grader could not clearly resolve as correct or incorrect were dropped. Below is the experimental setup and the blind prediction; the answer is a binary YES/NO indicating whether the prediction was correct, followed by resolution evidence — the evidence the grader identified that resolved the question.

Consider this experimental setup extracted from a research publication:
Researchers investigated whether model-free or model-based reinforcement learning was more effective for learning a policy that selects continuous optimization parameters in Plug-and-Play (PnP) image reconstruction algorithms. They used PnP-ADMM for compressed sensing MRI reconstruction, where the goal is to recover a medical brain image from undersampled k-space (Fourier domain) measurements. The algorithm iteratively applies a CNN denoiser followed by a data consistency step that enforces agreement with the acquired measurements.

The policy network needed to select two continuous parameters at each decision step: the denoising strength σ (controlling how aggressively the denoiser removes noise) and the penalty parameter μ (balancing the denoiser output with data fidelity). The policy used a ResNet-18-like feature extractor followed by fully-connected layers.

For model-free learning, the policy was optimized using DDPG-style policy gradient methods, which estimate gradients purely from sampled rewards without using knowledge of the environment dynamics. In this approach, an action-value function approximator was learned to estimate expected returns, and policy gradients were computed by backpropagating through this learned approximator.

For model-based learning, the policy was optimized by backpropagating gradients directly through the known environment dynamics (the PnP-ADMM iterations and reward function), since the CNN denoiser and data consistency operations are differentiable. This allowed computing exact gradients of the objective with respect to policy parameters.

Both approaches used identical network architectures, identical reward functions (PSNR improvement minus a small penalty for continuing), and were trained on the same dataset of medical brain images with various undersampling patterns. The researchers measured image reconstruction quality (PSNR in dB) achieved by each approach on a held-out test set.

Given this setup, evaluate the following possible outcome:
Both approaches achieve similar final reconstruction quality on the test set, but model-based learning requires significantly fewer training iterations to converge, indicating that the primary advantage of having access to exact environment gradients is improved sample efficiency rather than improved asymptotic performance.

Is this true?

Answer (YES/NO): NO